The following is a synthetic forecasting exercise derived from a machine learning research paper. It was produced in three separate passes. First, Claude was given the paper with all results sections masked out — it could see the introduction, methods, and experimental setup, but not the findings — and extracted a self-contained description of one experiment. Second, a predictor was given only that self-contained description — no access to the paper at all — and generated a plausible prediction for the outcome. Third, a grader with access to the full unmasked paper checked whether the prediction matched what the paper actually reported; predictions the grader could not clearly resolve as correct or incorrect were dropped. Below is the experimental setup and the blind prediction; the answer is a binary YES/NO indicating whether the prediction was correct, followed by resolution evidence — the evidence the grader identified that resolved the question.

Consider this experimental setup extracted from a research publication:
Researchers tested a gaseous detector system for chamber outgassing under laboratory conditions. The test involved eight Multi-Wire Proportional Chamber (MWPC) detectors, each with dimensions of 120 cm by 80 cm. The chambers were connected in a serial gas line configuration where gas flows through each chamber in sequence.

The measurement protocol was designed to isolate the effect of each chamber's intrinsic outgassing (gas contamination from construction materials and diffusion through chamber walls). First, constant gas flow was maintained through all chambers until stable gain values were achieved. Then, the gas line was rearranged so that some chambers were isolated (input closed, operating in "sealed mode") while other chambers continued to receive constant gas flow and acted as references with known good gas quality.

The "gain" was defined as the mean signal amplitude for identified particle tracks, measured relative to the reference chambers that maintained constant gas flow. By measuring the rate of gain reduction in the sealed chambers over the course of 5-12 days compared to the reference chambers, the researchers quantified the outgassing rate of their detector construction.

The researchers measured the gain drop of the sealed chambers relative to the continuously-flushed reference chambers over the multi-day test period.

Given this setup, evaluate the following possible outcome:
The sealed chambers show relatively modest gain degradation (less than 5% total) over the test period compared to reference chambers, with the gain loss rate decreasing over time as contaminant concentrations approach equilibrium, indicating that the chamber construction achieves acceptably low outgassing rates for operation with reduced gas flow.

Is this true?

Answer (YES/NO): NO